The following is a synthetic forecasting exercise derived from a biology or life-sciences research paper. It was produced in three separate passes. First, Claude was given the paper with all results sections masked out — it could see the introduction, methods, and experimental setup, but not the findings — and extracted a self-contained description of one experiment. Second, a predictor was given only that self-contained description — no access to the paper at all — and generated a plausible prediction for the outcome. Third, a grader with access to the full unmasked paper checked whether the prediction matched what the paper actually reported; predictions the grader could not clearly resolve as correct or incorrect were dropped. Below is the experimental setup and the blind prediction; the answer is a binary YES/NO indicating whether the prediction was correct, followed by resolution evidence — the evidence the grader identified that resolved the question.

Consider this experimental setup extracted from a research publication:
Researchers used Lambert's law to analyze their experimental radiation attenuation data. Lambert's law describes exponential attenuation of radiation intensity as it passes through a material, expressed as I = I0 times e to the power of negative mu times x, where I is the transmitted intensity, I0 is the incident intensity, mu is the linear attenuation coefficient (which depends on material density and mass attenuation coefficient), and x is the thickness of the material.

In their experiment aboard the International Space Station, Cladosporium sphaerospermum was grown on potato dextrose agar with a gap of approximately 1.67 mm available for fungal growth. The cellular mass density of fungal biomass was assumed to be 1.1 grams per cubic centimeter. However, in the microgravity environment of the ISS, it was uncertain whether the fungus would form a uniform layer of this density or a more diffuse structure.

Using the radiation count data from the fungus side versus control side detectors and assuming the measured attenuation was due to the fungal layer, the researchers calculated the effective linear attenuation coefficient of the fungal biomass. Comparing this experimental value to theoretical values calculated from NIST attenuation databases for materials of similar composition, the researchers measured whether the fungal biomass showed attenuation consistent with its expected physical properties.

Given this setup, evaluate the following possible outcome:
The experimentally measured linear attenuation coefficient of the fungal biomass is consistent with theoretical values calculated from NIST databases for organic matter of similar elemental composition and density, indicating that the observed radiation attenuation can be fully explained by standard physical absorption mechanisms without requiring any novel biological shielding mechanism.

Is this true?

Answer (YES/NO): YES